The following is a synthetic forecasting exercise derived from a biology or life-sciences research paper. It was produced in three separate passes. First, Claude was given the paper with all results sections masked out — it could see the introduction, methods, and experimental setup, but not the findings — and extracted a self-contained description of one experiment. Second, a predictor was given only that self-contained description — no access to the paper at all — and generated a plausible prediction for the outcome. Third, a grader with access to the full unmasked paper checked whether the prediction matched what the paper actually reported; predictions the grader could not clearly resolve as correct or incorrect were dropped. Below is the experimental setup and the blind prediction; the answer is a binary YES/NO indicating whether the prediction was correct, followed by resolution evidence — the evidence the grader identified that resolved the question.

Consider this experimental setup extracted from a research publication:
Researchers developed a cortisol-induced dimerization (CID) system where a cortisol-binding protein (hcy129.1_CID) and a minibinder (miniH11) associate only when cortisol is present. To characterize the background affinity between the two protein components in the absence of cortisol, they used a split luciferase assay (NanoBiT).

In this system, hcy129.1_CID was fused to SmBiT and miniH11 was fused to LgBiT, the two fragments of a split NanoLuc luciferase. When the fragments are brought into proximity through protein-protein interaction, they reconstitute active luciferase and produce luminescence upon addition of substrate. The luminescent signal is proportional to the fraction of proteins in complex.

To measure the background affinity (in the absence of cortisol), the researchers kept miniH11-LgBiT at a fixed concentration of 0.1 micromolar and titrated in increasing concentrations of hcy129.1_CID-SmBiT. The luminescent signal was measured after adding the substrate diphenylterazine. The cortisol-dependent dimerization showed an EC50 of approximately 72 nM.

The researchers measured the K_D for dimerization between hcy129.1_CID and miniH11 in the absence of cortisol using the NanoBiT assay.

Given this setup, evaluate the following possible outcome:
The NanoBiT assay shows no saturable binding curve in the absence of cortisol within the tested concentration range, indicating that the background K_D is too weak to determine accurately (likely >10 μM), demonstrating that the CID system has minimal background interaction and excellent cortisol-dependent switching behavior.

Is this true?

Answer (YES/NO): NO